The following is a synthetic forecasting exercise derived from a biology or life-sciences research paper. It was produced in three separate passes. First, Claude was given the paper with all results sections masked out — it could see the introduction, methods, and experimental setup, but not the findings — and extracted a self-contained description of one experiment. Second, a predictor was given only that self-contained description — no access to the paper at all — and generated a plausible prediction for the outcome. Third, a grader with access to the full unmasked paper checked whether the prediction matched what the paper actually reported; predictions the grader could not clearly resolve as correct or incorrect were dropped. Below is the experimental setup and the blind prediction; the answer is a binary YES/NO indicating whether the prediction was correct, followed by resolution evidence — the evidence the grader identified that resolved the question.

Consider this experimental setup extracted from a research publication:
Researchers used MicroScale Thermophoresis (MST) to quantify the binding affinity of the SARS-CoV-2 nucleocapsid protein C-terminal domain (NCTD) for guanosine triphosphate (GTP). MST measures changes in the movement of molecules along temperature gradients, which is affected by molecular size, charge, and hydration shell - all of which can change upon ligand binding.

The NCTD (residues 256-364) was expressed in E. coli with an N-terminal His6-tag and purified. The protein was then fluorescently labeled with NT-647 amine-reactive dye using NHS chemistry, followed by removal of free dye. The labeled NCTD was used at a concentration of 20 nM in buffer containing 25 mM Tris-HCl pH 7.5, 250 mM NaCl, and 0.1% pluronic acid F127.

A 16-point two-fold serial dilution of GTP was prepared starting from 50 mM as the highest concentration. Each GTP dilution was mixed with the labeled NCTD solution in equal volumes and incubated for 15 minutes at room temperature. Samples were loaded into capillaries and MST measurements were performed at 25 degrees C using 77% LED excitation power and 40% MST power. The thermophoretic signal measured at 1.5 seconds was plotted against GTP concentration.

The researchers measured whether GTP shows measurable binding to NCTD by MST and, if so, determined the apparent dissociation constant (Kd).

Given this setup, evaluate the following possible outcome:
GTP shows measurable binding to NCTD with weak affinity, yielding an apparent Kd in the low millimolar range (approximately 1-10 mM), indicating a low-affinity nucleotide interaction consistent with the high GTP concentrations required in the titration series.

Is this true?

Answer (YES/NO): NO